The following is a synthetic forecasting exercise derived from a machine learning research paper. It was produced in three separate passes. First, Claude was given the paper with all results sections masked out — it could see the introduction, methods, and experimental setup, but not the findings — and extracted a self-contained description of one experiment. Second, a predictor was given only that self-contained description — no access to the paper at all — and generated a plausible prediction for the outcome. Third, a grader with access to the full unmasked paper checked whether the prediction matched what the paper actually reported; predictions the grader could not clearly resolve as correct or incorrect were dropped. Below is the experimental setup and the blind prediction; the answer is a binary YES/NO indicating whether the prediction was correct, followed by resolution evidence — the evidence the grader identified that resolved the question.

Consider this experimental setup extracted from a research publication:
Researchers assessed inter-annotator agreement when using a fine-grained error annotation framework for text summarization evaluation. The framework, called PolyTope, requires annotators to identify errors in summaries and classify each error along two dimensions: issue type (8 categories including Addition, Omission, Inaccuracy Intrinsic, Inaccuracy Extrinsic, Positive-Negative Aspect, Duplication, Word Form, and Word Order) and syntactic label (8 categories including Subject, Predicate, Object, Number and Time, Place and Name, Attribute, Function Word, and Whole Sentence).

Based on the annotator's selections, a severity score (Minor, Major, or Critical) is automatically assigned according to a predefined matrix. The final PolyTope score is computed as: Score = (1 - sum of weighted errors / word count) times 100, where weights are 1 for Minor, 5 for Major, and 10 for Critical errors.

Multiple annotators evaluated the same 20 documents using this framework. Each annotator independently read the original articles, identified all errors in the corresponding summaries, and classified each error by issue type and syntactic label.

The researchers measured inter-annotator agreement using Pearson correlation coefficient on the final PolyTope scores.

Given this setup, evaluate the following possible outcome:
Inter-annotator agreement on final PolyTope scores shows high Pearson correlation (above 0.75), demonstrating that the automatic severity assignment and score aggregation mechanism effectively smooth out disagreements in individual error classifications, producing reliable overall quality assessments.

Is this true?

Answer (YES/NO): YES